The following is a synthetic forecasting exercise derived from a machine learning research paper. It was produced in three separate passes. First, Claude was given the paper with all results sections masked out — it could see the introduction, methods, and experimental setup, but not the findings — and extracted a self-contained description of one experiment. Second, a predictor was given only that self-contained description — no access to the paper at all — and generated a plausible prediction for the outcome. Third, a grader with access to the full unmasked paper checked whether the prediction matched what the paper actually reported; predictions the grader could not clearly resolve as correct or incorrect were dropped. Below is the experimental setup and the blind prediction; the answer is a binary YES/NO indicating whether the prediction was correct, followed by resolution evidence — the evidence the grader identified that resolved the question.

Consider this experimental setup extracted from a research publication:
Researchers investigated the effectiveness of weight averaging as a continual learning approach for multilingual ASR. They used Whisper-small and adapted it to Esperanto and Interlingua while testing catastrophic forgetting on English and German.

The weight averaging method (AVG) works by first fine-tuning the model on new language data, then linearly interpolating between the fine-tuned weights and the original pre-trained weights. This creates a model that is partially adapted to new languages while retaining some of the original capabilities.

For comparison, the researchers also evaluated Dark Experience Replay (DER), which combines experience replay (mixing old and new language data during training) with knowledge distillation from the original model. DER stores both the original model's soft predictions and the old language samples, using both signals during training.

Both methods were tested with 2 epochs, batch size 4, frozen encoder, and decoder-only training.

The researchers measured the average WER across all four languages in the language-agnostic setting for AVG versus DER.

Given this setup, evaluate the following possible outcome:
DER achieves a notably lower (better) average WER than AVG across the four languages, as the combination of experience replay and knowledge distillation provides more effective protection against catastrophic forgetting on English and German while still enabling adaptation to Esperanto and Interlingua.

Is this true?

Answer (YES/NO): NO